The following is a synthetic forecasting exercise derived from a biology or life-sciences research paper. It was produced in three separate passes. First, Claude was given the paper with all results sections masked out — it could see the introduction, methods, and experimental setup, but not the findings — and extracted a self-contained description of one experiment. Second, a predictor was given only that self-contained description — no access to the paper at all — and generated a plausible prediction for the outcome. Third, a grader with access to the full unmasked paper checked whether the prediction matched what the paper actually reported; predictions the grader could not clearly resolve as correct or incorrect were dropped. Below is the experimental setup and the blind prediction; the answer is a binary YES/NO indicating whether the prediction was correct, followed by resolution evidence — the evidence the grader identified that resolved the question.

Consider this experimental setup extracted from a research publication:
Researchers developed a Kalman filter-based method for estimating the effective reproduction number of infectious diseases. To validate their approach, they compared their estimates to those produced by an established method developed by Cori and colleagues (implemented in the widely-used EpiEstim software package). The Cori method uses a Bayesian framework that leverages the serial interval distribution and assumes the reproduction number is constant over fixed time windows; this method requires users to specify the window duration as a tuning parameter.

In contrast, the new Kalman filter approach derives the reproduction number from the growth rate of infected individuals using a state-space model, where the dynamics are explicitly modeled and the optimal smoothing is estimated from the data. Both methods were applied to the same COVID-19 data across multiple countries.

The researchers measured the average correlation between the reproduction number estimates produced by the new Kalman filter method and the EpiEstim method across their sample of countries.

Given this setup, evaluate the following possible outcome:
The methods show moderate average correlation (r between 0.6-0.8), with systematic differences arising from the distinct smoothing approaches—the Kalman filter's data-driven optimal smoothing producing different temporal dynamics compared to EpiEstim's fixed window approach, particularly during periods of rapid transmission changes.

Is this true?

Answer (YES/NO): NO